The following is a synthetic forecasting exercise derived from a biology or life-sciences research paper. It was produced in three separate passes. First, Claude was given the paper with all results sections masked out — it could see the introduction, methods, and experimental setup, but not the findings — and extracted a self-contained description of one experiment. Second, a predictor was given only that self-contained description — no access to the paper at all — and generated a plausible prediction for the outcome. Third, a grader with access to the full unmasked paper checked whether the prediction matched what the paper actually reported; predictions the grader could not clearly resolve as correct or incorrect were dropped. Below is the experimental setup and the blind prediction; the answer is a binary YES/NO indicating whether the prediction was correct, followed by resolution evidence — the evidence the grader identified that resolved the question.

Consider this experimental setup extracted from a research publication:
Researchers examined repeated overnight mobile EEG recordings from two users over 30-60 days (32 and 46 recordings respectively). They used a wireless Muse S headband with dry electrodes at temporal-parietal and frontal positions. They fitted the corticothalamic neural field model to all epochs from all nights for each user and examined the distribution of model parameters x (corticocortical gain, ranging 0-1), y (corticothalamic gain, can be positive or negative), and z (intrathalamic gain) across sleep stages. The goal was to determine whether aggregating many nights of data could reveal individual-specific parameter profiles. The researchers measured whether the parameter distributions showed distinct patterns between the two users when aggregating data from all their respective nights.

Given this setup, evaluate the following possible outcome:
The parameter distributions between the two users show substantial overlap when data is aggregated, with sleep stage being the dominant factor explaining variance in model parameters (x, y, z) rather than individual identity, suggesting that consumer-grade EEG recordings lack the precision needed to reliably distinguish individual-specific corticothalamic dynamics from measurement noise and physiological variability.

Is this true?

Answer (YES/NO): NO